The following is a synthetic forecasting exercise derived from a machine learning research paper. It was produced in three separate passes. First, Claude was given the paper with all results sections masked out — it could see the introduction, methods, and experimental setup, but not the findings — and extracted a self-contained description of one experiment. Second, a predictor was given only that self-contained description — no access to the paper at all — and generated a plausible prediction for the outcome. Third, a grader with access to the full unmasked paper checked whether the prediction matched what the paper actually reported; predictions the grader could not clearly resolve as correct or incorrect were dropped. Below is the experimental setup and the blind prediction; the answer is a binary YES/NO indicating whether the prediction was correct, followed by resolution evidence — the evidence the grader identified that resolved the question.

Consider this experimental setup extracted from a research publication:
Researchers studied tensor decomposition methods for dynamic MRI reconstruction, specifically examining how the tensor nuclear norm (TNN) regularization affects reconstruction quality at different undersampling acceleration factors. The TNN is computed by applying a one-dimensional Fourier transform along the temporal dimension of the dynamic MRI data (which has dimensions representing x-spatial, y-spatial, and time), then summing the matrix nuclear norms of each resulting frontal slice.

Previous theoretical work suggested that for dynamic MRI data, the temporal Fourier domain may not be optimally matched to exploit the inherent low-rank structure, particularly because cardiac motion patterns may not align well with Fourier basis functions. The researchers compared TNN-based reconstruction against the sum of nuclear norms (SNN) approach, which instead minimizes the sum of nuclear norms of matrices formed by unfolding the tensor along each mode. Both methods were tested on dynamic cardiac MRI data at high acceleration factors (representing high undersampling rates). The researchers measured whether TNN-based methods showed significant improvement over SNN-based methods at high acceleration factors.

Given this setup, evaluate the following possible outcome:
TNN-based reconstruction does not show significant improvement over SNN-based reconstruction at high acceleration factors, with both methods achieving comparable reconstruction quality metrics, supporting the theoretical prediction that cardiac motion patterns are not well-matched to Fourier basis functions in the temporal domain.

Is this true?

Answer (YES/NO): NO